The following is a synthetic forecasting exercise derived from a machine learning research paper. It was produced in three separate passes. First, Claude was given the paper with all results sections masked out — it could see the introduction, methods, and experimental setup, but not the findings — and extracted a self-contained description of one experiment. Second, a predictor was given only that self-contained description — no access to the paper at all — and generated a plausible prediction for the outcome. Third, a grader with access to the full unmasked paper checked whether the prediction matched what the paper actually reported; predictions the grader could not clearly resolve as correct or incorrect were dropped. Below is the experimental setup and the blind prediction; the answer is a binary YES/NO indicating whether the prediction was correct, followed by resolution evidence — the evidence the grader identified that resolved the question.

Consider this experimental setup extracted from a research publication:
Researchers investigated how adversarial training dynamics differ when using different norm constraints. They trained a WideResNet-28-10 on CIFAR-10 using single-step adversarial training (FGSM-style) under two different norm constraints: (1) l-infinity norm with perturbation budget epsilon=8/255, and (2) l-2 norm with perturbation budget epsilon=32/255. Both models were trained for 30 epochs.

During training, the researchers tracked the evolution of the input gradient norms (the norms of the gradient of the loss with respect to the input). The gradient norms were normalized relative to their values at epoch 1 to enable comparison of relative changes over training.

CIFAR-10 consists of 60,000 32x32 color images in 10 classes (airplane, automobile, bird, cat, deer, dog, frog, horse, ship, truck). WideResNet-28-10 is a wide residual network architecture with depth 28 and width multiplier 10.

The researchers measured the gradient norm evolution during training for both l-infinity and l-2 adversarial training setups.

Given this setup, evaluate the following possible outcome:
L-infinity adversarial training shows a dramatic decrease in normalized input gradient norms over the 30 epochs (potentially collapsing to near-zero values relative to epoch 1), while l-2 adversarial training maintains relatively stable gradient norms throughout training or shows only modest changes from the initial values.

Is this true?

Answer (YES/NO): NO